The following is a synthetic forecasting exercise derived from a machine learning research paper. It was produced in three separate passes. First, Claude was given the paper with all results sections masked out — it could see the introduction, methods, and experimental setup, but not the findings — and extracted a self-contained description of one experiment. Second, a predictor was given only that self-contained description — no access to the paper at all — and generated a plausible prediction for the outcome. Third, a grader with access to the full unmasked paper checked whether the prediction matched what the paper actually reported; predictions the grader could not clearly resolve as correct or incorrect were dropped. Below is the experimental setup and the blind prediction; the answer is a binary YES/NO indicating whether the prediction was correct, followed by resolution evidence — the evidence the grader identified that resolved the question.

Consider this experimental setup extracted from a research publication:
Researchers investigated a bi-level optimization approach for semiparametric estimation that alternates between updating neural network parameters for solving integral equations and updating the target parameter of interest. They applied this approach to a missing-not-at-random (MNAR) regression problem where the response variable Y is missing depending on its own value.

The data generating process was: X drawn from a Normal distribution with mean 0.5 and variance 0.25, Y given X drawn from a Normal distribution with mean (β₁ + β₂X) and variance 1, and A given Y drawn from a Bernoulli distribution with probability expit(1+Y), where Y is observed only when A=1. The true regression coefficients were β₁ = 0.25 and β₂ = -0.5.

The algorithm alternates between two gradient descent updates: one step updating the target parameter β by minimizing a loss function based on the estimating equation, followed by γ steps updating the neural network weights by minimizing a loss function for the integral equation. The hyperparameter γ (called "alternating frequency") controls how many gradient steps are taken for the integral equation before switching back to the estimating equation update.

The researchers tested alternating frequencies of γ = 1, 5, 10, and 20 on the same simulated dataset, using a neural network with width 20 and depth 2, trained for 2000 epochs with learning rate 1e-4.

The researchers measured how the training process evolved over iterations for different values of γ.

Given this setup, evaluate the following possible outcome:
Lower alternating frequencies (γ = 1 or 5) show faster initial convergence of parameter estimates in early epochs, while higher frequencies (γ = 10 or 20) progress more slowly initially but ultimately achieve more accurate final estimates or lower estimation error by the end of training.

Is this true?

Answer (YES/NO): NO